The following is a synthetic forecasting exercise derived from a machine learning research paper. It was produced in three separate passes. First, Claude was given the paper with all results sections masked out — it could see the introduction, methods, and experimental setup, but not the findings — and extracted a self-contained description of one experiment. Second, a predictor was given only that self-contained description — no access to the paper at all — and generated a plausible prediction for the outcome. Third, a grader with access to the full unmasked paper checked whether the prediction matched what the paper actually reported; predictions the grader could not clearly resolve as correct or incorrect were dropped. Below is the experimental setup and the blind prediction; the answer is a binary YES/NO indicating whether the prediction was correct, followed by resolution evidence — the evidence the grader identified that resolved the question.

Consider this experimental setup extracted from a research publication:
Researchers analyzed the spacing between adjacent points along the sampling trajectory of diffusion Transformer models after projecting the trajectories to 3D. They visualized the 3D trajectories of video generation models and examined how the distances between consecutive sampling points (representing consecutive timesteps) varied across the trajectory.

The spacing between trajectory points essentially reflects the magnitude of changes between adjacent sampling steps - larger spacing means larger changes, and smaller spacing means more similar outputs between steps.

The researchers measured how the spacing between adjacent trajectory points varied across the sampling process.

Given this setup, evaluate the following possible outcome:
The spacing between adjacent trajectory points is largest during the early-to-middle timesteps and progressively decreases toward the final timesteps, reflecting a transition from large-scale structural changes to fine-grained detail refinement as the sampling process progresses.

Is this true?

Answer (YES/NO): YES